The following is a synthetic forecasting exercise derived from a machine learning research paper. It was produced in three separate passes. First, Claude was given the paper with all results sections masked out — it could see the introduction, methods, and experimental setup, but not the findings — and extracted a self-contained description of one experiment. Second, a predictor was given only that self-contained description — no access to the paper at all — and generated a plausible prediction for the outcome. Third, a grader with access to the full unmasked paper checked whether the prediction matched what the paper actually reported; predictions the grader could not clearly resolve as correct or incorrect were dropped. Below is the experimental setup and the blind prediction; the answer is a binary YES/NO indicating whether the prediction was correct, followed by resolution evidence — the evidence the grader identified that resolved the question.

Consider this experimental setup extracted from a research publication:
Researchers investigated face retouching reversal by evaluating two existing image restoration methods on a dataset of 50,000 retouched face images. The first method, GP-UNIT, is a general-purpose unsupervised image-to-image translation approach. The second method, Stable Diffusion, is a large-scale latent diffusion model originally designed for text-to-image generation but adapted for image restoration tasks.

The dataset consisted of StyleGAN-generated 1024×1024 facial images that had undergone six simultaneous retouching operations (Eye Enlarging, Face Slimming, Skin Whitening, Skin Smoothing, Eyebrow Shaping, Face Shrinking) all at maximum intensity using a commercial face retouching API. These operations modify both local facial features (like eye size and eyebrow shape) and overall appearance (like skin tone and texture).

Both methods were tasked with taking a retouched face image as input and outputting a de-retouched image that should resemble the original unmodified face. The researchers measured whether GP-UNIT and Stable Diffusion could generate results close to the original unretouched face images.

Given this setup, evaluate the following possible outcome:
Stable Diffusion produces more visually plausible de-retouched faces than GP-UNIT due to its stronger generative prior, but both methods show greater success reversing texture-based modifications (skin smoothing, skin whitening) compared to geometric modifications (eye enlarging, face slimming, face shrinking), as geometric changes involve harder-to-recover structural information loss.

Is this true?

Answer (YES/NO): NO